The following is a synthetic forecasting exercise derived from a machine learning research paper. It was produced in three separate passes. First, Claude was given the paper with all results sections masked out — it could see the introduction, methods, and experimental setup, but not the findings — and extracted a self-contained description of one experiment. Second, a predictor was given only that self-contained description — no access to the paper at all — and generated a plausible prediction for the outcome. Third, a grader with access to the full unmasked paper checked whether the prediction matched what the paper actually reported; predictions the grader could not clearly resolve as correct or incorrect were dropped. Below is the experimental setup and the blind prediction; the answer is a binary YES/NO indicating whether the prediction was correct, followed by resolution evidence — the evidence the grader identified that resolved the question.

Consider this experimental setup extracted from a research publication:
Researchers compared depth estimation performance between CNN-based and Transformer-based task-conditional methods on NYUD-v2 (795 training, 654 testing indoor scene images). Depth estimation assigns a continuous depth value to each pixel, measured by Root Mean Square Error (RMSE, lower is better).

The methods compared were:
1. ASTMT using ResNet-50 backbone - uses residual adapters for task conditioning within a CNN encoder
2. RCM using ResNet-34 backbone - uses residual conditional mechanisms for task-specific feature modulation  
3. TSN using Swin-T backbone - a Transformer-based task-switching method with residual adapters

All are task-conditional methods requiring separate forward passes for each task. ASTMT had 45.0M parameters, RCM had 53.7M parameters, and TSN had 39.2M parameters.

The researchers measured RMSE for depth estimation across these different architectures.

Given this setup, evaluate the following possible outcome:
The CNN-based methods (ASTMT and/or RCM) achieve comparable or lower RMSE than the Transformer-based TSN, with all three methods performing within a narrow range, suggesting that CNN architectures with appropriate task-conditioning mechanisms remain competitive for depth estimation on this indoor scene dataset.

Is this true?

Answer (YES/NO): NO